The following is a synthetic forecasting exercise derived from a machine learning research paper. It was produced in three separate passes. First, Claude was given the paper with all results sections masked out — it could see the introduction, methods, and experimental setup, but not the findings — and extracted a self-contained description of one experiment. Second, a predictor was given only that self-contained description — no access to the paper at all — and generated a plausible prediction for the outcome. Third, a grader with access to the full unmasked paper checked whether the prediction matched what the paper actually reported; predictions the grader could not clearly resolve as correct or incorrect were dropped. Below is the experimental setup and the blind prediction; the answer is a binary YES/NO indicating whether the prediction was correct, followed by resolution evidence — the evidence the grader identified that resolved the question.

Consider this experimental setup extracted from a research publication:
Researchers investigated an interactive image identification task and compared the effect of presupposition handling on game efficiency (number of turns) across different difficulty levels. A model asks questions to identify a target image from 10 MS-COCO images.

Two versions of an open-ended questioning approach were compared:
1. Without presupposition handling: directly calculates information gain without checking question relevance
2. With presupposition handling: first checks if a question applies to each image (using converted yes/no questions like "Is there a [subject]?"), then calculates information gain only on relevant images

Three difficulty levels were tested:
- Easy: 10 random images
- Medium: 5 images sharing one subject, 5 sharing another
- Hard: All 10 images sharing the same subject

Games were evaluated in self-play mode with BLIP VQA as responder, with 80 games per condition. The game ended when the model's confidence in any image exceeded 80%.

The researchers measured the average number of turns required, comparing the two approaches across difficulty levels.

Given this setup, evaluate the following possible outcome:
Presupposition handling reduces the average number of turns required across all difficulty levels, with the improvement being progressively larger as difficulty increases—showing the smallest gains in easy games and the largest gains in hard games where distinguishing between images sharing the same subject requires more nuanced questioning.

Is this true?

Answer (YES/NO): NO